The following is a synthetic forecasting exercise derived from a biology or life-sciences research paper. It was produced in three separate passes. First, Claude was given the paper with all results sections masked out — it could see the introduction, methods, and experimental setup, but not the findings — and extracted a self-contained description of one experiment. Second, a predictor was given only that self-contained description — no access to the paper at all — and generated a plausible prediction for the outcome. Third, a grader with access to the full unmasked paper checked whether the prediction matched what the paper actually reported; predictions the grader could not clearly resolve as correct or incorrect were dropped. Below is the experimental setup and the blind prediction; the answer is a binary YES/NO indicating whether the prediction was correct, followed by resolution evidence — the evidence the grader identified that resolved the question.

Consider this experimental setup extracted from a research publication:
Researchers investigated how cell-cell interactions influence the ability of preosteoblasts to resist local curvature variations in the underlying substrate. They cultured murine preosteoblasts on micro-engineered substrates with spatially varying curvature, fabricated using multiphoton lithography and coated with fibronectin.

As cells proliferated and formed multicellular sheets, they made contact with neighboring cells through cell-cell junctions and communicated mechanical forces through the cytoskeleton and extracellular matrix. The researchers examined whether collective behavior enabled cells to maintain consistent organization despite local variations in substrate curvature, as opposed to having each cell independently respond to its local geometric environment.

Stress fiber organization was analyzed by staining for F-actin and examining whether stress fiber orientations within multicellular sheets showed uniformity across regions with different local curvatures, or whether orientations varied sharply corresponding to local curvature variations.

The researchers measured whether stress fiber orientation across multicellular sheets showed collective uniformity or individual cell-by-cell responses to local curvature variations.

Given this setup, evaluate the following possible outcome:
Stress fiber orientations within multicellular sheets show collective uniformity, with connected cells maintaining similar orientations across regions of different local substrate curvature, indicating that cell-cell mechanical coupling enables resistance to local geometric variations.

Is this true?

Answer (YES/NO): YES